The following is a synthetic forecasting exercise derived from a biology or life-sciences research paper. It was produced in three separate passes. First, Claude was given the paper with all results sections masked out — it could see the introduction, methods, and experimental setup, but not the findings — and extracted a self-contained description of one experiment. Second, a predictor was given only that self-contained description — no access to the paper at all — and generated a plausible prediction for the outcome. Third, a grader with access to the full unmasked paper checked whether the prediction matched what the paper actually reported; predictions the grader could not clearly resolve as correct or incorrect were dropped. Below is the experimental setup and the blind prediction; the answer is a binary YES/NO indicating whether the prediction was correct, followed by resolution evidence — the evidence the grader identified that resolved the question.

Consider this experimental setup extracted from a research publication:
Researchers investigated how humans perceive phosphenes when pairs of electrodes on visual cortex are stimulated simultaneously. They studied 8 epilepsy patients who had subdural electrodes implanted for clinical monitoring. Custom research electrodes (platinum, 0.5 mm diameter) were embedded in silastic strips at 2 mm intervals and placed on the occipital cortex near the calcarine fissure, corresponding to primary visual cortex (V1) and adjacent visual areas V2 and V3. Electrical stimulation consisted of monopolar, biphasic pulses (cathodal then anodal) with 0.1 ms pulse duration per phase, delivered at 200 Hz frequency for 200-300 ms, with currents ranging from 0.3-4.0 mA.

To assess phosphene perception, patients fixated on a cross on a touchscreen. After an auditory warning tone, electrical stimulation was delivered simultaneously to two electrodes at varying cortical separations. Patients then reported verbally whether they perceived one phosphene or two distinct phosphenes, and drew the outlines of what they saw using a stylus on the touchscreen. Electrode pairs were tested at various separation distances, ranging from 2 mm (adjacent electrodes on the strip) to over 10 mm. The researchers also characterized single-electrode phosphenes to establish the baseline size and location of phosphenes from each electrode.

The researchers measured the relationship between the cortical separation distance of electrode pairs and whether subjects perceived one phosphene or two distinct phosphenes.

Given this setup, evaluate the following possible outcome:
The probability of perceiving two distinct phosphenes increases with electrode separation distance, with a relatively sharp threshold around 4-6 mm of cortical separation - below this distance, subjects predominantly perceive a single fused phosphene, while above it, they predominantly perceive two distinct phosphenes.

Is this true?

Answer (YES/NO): NO